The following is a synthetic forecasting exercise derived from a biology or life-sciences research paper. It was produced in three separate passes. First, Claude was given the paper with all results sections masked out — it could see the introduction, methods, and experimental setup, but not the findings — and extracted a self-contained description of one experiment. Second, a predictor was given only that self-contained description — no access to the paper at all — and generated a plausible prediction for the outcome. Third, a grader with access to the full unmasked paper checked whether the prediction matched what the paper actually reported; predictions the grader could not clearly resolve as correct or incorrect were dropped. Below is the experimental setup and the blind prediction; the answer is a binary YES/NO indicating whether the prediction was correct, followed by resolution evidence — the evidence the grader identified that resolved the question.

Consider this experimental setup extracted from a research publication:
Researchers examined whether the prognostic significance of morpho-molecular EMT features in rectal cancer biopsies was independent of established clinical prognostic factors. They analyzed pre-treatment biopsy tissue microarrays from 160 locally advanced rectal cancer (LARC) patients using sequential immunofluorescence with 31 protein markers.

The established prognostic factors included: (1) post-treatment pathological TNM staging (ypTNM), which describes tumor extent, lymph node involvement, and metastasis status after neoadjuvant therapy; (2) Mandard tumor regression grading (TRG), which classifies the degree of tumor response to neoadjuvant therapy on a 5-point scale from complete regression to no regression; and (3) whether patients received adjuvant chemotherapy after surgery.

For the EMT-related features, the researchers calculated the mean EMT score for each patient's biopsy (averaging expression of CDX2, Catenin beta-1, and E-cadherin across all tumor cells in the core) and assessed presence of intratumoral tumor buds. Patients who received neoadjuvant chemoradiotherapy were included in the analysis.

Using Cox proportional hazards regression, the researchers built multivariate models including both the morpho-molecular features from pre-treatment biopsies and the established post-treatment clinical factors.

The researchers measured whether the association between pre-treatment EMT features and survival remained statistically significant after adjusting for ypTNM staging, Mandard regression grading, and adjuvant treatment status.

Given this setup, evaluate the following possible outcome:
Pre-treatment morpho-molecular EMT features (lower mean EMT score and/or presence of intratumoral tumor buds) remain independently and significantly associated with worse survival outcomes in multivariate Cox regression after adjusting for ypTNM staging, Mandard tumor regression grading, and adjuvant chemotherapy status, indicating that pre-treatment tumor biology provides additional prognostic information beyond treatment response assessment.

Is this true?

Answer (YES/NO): NO